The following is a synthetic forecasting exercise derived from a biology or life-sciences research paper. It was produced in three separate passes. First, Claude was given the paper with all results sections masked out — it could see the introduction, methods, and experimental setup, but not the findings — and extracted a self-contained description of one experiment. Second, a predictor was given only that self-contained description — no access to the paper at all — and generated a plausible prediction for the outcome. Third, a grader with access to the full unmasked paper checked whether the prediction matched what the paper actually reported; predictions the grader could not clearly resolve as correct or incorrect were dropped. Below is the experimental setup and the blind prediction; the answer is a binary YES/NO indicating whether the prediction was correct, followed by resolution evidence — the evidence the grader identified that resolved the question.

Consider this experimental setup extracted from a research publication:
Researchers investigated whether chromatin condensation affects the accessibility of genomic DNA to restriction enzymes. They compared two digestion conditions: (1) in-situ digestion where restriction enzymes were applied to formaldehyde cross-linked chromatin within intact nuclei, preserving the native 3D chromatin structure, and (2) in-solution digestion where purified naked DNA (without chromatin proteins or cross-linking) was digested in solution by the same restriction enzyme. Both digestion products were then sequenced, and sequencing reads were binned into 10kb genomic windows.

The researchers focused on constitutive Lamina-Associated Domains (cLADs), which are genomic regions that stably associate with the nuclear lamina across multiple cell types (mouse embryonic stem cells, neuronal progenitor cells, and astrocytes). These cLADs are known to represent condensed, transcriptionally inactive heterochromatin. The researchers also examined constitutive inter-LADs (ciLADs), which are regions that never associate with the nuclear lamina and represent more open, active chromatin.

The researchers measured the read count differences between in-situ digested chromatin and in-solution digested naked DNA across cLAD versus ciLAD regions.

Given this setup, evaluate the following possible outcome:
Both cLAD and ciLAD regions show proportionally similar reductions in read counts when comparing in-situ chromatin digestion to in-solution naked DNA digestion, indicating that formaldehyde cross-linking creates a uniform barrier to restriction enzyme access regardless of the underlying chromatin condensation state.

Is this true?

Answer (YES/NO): NO